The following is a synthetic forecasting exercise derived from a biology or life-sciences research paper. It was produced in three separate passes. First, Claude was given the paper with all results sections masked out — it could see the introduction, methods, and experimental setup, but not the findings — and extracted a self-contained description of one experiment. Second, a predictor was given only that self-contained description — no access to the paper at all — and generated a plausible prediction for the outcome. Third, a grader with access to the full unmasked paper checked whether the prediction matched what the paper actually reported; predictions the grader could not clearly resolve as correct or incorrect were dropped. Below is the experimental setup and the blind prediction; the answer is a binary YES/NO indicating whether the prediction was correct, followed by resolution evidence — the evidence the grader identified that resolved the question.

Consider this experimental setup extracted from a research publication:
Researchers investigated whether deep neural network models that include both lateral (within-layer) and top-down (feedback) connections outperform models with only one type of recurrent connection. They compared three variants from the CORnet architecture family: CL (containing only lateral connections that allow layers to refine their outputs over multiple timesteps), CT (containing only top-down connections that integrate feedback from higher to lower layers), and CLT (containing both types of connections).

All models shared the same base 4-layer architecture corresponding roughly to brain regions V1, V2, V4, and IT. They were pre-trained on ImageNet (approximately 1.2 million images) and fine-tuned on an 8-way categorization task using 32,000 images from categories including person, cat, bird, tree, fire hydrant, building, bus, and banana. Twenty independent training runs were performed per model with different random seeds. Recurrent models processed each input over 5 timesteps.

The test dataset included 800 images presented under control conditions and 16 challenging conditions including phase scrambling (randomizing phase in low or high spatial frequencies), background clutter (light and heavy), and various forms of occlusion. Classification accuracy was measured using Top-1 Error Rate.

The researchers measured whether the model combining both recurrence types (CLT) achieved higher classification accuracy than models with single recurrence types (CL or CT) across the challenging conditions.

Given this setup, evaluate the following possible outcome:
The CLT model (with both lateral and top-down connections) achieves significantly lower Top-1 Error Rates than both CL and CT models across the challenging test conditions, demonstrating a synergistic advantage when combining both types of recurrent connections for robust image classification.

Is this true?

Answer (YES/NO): NO